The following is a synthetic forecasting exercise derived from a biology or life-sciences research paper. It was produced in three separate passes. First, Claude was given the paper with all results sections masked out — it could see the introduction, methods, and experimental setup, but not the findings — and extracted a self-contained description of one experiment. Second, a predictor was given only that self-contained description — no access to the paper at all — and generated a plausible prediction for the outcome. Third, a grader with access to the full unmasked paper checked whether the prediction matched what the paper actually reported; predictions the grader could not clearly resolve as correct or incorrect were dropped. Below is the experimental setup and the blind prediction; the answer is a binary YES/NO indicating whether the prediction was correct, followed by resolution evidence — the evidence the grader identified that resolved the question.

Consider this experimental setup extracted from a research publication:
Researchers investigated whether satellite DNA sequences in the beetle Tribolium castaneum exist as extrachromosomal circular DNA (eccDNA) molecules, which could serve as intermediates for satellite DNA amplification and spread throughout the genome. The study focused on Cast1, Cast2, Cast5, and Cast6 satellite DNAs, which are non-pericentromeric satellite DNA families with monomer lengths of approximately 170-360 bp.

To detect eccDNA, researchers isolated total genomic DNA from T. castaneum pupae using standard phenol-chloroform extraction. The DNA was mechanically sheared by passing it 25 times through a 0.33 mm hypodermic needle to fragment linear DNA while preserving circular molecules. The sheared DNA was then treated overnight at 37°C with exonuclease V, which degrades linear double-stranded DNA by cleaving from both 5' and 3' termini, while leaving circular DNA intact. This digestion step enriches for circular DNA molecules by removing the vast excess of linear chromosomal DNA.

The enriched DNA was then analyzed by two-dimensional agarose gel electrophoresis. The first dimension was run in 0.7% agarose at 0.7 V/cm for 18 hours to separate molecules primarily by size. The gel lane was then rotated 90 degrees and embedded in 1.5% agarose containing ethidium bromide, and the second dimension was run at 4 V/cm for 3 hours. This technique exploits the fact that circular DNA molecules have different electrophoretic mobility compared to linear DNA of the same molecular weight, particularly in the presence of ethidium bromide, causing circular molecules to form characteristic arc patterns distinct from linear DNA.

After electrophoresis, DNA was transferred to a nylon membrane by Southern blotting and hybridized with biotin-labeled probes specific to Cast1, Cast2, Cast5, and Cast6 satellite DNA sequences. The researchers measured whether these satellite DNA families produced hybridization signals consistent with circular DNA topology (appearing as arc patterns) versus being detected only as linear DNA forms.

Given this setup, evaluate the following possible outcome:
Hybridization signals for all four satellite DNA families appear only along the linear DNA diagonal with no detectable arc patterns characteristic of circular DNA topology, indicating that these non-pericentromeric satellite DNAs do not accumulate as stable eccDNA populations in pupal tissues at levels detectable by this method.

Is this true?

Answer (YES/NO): NO